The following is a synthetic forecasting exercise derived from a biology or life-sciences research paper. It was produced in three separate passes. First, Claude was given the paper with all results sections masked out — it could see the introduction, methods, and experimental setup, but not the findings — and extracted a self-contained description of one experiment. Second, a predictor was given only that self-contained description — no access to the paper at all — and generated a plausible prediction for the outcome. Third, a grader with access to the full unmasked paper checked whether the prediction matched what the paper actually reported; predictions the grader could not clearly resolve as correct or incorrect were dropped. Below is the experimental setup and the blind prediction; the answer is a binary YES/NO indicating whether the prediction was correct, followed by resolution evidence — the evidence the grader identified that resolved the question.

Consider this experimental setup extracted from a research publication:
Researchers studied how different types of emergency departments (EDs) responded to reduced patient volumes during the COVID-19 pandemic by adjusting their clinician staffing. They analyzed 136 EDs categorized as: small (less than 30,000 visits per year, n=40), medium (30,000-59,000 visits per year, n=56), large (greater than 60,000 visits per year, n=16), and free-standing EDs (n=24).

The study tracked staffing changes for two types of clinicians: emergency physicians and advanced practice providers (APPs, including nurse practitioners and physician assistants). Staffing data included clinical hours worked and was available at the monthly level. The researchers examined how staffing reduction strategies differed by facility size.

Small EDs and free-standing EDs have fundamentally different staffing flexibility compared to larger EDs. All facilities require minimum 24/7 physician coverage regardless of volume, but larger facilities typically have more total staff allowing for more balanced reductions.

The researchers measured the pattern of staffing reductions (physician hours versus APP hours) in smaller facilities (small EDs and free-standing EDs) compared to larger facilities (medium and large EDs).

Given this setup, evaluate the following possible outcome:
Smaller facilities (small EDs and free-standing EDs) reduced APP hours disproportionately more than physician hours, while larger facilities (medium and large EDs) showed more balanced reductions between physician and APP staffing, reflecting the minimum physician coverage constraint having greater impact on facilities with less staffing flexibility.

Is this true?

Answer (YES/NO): YES